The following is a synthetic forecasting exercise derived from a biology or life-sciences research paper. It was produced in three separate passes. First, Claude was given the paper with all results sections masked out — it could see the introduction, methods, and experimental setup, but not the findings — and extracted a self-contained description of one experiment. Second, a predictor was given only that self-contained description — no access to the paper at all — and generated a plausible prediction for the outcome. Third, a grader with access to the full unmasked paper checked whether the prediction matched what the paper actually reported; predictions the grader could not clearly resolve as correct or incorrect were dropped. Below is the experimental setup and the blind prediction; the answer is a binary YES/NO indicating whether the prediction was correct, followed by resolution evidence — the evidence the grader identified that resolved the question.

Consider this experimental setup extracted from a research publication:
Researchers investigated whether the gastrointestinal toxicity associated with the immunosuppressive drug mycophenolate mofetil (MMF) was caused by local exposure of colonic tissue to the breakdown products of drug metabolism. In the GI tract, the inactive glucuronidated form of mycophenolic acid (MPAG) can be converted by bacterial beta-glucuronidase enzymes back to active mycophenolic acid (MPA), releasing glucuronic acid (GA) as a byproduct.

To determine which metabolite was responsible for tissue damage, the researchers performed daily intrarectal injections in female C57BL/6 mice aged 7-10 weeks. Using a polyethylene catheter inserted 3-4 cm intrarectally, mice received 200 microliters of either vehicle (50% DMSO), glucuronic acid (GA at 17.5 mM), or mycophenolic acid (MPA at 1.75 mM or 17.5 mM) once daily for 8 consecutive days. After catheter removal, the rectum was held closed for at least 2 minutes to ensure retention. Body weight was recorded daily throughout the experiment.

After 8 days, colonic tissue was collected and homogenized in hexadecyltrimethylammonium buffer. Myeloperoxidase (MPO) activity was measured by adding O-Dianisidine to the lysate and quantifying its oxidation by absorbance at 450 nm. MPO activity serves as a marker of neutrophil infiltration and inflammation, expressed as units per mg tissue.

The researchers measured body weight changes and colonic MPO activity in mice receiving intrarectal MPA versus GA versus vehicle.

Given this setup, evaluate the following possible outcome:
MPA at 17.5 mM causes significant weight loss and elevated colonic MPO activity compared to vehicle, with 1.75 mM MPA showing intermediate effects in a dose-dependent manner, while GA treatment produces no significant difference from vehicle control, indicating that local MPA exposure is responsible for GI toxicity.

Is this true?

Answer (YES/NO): YES